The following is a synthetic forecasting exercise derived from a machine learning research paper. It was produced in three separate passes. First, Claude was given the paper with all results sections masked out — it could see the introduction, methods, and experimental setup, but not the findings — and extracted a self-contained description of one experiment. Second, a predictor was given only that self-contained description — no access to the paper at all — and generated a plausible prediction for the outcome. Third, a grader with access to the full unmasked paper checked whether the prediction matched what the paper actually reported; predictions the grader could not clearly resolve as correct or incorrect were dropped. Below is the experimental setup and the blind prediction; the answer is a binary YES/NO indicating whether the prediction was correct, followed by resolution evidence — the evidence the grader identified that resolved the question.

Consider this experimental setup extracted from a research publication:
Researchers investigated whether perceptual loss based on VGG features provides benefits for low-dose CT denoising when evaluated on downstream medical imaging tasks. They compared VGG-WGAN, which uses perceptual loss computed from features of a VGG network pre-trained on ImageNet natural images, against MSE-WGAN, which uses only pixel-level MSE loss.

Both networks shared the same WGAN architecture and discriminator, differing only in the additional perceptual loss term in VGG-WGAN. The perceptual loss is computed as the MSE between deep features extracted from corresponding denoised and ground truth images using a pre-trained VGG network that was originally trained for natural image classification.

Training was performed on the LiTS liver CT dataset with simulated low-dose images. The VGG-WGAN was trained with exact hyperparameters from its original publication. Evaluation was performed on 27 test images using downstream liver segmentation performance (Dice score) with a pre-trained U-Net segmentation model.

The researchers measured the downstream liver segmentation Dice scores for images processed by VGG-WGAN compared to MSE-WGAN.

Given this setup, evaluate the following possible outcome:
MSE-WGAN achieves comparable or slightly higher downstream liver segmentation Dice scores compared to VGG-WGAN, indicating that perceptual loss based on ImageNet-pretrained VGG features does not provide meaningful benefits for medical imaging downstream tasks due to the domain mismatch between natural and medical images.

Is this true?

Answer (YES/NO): YES